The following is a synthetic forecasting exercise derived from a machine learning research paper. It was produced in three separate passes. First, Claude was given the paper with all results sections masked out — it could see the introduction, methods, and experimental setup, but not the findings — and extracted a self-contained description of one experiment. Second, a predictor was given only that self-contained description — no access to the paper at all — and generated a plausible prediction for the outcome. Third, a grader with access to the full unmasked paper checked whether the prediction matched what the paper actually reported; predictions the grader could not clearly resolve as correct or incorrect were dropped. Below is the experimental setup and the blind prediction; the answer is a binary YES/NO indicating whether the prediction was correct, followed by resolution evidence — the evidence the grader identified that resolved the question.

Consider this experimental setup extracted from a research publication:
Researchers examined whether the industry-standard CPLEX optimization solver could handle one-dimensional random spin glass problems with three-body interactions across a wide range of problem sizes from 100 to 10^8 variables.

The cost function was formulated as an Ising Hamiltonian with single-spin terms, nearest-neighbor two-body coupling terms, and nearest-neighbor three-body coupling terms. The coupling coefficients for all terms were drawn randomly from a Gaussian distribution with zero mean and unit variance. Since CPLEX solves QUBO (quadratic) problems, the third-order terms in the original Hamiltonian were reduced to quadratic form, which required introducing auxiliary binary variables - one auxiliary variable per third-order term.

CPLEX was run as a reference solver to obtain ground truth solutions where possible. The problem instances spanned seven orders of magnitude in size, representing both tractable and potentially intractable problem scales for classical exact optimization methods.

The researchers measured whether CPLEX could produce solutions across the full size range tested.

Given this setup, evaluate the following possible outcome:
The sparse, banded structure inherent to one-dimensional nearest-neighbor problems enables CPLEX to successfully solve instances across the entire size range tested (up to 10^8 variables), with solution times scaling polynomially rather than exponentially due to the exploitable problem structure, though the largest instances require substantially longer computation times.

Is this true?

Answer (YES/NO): NO